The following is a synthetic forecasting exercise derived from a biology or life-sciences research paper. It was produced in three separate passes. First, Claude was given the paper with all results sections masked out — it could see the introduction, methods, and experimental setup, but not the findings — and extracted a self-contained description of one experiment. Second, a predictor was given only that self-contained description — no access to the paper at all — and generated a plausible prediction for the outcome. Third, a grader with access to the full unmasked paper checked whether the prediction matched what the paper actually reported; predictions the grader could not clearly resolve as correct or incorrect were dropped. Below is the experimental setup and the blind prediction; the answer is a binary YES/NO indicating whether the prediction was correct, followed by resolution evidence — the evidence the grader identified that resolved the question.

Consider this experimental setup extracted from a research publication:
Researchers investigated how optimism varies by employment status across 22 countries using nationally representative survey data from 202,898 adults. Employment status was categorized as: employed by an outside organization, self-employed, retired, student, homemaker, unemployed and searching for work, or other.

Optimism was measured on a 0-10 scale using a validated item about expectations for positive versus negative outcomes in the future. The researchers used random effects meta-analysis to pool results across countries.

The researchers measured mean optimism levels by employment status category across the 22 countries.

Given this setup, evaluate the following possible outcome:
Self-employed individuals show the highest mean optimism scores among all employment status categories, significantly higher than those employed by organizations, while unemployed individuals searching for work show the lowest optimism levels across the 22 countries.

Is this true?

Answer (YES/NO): NO